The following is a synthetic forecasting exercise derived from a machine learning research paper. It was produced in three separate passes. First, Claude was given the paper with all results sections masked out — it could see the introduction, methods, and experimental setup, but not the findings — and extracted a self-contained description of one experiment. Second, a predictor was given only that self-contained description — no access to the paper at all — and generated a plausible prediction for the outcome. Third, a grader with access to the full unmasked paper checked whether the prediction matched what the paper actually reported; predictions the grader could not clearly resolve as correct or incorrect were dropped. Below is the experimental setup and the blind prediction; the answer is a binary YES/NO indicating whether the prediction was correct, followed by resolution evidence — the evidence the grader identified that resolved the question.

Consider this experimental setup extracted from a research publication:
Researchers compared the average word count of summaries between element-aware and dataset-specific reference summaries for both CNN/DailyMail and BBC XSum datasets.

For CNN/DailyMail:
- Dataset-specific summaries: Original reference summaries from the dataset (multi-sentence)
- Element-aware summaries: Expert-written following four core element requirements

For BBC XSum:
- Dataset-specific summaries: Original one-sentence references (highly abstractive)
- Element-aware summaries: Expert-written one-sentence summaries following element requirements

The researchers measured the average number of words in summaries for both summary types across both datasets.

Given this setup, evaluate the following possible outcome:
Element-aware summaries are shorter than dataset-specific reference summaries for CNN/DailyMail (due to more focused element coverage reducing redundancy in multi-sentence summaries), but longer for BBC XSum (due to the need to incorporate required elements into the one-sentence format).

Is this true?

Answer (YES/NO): NO